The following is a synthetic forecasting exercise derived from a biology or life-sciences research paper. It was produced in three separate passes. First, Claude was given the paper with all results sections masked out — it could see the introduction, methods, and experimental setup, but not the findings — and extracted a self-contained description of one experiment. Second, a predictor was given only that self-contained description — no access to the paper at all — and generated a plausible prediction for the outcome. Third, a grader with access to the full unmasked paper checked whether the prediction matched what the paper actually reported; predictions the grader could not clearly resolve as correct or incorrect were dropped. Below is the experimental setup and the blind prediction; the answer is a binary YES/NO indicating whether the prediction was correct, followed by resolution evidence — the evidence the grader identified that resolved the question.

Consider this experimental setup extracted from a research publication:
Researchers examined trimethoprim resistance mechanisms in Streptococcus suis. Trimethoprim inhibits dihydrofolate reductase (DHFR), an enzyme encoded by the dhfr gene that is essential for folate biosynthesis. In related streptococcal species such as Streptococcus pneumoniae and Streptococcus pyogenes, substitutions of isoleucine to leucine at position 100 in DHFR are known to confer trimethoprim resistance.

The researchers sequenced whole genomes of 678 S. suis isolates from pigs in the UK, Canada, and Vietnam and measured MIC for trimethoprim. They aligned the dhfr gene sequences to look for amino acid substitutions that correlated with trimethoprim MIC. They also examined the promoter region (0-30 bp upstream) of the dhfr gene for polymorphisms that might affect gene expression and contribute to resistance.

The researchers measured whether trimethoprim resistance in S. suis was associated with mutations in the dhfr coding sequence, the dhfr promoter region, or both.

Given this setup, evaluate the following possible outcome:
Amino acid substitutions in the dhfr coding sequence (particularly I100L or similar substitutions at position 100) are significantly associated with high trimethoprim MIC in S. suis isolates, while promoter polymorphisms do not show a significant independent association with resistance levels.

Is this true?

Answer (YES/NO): NO